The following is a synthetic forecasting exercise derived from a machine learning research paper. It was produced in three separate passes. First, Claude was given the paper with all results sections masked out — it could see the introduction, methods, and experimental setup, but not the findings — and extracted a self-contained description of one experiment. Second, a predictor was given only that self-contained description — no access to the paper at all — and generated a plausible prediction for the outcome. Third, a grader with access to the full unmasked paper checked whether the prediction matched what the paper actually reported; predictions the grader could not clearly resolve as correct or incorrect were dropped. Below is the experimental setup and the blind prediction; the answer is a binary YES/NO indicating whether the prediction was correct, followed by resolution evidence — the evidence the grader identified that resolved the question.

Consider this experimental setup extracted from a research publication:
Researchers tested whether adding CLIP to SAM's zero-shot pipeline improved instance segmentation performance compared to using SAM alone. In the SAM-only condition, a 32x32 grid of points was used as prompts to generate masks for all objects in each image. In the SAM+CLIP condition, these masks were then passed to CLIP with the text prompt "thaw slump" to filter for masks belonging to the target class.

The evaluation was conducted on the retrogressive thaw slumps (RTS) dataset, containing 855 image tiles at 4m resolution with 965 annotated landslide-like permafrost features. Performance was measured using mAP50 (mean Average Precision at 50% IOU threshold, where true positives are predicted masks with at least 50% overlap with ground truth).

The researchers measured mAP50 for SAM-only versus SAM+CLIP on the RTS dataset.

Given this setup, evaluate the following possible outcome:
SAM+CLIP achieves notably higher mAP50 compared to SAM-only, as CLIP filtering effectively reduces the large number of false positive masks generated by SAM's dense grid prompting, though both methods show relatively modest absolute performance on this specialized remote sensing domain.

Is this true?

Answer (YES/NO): YES